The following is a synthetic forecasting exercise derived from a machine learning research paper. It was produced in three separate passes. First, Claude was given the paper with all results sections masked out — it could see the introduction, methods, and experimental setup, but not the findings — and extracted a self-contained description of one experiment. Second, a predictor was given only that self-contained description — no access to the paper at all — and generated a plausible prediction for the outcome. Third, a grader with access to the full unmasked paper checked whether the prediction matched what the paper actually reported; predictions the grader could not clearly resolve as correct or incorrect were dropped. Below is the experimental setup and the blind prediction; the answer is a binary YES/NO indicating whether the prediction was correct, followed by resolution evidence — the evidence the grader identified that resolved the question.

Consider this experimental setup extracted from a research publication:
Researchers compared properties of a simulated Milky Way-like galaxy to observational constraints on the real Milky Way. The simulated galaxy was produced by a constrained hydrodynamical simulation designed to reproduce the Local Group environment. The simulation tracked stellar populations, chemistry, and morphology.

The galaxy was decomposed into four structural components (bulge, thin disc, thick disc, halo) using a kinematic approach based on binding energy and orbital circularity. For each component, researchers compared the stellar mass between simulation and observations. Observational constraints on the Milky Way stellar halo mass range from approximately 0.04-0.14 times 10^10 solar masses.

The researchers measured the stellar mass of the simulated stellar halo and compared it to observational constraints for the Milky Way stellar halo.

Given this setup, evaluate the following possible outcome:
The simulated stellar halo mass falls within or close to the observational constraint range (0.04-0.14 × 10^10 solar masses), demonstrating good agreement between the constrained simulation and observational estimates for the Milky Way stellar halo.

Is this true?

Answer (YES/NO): NO